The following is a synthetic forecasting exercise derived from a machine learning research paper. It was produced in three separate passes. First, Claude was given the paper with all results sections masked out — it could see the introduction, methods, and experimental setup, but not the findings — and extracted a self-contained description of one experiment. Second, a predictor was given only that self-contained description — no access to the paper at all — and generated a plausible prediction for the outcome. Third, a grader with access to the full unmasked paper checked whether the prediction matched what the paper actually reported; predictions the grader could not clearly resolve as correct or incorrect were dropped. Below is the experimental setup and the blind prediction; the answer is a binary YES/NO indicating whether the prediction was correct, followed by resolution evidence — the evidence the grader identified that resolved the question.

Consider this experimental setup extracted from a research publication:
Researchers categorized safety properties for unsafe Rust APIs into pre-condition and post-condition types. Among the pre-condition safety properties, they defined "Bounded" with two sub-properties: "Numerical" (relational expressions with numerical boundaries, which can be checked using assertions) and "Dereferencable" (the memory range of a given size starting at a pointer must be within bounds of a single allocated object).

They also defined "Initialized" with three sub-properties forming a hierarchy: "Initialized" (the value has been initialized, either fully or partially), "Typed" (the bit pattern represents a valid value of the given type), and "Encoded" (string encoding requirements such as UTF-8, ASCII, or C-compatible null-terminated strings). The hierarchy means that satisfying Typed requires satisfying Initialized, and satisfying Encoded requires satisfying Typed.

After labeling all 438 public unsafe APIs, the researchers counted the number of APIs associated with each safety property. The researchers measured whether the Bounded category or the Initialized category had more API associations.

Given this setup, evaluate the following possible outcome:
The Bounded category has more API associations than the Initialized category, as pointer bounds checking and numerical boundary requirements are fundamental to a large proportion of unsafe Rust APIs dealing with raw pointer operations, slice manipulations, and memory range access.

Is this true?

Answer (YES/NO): YES